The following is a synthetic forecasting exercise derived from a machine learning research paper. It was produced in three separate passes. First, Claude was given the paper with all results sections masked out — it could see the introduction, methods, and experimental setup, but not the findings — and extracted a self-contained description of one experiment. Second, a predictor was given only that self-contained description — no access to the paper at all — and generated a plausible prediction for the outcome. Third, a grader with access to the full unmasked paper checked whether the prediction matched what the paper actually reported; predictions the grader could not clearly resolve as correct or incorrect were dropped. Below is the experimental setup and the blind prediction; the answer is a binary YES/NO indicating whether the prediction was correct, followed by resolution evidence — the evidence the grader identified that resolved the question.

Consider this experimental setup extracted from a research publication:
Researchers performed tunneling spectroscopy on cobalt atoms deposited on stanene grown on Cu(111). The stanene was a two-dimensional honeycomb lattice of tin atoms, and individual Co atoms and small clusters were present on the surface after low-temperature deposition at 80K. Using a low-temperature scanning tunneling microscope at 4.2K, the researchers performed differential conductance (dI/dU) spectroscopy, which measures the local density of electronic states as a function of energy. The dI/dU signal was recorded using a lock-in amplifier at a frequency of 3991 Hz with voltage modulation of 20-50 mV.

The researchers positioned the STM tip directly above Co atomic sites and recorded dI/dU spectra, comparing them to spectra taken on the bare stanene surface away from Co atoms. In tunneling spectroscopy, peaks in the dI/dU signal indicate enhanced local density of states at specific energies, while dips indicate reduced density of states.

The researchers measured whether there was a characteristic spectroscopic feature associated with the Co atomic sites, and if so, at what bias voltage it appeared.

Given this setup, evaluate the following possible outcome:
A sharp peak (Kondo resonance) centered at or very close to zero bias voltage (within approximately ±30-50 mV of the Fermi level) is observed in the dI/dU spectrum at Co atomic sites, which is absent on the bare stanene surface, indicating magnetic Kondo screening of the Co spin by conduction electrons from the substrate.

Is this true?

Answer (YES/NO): NO